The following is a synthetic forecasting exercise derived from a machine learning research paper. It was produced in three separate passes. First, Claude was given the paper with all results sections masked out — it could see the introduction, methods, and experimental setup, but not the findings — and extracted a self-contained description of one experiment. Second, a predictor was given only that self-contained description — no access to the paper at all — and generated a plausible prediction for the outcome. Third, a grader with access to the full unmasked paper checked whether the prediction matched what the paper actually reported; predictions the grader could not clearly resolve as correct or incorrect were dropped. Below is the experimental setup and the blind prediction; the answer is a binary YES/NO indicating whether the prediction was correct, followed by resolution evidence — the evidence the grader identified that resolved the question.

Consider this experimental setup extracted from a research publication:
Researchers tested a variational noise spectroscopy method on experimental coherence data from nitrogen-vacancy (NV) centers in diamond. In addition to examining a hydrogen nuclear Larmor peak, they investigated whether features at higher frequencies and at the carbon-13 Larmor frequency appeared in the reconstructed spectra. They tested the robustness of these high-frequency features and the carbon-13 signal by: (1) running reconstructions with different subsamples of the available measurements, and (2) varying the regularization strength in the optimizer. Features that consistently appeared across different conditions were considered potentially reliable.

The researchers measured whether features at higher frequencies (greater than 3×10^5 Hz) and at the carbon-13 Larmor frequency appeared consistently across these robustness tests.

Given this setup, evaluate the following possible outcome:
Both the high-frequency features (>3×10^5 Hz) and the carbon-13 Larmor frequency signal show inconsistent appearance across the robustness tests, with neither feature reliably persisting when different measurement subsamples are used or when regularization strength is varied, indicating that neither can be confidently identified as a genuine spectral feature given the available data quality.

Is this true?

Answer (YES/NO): YES